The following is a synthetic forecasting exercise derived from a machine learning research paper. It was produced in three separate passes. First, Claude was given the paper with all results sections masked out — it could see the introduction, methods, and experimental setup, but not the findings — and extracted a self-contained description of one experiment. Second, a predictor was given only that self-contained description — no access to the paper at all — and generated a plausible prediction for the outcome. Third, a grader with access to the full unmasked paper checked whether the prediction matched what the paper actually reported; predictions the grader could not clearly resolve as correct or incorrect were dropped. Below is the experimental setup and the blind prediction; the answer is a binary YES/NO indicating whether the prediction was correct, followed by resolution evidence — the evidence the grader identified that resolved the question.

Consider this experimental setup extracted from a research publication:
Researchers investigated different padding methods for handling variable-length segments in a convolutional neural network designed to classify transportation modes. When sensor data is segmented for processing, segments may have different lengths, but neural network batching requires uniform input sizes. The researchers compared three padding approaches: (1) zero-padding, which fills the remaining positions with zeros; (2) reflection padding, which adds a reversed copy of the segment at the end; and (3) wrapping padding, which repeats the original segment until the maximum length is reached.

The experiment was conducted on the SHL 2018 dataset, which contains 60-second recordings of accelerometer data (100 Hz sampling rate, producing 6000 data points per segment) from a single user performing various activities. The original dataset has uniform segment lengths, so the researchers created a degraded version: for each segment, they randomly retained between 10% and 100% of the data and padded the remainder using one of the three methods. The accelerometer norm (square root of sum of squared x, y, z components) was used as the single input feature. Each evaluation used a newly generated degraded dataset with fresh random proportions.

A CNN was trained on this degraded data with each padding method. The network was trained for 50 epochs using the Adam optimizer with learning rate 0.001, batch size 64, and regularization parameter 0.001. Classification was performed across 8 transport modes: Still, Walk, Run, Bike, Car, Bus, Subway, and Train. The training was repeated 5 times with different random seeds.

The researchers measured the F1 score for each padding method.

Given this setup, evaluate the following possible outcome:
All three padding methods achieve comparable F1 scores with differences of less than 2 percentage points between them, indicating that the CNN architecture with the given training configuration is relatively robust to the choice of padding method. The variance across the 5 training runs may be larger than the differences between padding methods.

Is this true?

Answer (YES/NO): NO